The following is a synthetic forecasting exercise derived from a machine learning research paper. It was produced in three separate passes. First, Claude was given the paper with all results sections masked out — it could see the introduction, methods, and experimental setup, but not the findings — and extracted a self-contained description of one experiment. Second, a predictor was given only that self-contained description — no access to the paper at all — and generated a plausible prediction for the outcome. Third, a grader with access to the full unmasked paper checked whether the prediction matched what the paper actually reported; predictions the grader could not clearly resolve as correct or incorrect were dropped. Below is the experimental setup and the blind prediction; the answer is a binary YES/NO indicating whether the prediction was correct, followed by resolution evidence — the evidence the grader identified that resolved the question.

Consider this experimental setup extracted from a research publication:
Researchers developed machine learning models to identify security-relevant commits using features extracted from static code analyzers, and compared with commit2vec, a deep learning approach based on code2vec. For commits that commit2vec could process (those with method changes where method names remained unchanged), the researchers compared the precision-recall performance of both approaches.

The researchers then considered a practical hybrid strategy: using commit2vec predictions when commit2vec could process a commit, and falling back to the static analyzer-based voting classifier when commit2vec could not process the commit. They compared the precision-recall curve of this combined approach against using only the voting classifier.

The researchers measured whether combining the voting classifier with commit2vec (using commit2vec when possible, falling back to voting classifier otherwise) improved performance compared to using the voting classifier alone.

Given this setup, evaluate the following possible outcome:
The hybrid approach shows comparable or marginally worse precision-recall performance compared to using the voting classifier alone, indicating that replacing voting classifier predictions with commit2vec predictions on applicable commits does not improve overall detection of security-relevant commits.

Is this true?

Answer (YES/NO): NO